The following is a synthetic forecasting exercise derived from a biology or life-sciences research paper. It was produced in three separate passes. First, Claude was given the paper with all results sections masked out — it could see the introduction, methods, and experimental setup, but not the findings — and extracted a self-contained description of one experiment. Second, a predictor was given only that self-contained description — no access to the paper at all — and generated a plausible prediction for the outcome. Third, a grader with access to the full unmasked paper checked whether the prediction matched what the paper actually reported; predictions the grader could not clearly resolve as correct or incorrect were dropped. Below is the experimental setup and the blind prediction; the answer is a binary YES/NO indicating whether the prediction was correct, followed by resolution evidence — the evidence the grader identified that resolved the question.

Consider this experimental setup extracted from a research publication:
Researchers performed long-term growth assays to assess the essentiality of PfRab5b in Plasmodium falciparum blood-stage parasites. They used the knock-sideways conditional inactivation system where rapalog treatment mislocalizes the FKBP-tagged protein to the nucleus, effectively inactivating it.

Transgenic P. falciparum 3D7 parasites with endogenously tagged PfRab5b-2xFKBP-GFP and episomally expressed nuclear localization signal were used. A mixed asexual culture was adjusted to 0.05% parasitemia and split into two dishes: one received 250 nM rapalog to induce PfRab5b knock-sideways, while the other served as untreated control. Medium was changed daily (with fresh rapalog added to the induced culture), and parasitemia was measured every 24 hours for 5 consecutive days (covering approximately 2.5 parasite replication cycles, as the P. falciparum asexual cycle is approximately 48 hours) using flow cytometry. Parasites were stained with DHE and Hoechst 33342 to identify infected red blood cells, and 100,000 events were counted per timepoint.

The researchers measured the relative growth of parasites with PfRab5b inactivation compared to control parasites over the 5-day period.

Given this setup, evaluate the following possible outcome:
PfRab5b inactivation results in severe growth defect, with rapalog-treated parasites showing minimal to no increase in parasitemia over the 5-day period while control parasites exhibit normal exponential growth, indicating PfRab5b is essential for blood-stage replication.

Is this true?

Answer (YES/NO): NO